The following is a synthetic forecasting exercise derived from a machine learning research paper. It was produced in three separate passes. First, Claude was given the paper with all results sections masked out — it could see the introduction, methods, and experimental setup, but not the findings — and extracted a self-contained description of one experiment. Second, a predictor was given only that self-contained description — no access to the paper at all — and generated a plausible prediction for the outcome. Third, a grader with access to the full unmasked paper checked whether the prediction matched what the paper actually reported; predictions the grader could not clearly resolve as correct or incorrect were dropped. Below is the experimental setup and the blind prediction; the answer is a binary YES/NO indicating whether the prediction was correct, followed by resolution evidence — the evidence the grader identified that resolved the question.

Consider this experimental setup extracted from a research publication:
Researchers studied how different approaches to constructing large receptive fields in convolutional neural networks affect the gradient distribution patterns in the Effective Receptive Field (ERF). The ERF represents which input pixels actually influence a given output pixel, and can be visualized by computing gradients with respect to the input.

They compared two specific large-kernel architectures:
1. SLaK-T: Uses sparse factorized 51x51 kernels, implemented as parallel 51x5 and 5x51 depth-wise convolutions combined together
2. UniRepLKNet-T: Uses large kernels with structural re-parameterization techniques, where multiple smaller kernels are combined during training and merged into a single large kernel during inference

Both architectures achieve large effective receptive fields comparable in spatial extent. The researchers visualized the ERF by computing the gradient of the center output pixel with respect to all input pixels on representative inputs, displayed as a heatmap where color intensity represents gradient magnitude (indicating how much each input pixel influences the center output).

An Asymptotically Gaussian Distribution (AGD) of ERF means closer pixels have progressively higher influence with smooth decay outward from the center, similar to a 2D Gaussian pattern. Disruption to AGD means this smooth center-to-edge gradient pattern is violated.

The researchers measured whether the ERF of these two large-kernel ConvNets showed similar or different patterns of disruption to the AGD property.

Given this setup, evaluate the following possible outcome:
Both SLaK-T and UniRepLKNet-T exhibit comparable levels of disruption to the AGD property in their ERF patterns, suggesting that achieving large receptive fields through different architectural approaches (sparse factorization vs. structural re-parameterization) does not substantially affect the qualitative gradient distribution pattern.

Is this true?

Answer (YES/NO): NO